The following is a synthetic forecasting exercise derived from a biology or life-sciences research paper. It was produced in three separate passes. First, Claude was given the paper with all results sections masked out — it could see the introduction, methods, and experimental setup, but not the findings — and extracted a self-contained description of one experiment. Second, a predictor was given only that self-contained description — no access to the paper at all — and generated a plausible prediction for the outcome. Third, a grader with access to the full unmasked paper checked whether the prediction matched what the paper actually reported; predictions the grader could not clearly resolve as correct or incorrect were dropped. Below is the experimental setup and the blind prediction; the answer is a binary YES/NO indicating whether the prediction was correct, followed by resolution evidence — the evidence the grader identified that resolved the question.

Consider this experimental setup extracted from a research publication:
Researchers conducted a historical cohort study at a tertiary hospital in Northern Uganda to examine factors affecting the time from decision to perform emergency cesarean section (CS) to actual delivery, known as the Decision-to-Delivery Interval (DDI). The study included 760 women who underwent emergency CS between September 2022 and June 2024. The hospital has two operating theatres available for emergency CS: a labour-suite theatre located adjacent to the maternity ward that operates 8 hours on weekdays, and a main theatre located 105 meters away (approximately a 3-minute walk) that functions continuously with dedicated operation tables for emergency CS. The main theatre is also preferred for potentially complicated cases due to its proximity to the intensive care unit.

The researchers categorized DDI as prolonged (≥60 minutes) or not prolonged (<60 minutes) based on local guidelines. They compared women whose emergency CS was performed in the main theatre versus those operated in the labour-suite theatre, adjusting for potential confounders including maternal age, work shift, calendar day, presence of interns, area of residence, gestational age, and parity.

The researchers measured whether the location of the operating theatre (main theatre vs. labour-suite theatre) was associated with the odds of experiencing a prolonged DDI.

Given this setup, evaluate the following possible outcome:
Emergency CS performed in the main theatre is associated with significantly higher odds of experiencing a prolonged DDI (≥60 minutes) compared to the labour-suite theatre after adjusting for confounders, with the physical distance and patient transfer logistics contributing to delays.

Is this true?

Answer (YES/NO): NO